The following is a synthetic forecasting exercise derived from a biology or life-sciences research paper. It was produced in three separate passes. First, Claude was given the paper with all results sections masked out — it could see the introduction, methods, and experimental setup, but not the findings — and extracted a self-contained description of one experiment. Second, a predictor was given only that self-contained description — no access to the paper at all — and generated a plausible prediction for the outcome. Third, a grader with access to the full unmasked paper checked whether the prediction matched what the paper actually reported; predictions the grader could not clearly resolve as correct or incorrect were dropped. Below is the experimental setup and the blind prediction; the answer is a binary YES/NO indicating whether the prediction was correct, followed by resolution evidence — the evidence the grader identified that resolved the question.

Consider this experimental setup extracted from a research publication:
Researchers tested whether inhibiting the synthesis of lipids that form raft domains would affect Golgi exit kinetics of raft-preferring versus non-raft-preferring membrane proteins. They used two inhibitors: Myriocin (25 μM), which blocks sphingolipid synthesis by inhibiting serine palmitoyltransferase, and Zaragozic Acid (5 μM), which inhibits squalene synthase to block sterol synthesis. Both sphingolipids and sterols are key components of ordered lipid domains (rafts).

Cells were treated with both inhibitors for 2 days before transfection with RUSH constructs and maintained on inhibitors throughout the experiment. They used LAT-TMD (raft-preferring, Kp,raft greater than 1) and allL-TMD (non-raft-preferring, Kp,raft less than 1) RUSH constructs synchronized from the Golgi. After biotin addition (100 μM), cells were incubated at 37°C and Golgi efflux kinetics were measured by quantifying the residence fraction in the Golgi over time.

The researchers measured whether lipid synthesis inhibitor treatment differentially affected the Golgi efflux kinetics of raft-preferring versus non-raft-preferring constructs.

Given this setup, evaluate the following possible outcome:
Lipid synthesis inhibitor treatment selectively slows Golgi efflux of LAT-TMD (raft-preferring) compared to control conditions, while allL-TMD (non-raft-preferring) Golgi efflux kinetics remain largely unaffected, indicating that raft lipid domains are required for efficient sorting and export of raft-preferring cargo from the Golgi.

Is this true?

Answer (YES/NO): YES